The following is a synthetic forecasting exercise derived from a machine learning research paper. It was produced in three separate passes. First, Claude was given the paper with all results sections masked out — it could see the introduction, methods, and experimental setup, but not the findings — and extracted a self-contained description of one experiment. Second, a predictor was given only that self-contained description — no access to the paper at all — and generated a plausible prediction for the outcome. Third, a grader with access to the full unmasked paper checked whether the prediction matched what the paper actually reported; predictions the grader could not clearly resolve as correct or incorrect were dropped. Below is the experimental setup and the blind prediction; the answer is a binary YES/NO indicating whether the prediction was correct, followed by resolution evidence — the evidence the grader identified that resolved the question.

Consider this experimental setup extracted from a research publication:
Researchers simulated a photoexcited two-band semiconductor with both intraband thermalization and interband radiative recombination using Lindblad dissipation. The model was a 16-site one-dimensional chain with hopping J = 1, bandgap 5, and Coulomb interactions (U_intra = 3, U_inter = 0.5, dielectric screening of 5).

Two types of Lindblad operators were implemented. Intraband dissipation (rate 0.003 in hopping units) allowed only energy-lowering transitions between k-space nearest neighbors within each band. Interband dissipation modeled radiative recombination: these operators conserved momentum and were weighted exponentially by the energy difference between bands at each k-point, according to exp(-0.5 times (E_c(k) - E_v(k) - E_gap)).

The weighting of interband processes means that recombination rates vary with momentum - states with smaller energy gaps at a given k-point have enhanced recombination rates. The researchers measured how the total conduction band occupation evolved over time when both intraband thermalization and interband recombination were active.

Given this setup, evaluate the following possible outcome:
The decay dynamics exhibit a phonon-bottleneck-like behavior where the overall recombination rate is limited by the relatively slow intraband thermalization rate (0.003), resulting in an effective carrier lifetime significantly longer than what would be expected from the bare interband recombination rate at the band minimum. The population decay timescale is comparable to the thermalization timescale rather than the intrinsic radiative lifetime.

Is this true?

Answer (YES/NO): NO